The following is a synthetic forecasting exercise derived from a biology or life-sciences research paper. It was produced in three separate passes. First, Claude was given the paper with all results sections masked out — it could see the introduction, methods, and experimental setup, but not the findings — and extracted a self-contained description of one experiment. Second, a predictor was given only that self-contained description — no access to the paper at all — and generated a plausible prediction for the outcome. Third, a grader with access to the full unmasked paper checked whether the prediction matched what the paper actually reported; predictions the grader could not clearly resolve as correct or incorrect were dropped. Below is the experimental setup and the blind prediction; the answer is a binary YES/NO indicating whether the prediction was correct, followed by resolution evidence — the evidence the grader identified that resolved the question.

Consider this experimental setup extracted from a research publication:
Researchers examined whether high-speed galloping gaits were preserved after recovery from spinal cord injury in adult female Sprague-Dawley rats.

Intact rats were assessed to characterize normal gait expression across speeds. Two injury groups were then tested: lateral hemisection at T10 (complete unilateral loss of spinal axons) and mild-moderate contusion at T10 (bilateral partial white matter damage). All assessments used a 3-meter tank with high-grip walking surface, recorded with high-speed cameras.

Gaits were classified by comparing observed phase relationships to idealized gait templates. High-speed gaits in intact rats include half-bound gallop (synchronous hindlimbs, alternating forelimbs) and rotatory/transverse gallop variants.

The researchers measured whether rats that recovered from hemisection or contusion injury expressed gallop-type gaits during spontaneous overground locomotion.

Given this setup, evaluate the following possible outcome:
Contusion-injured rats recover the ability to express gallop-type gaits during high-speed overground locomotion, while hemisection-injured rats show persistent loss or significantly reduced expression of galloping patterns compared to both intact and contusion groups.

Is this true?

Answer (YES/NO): NO